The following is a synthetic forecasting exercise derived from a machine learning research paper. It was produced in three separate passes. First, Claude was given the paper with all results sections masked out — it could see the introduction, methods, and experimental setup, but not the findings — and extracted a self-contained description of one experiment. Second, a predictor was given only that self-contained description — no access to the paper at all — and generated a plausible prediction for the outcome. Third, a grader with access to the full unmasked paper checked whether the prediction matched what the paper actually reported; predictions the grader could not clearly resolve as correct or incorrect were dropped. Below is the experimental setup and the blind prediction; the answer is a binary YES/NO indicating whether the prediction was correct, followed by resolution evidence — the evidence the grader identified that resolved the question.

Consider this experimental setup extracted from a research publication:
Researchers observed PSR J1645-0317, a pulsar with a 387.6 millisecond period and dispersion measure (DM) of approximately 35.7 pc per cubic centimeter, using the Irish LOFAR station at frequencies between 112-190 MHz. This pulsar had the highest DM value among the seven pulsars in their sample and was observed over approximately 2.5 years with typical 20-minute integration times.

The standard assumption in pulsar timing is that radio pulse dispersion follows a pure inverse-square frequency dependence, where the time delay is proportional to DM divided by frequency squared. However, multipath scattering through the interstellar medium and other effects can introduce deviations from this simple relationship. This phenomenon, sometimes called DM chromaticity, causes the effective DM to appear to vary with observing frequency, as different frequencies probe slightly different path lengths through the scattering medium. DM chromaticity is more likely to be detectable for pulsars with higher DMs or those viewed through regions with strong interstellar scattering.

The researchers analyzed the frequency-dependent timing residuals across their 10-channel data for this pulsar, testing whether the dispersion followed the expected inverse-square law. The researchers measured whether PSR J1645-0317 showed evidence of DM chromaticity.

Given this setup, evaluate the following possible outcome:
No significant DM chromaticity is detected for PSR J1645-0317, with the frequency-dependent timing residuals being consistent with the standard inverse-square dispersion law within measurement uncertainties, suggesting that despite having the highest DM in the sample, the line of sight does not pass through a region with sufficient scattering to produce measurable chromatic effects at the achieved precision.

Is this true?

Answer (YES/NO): NO